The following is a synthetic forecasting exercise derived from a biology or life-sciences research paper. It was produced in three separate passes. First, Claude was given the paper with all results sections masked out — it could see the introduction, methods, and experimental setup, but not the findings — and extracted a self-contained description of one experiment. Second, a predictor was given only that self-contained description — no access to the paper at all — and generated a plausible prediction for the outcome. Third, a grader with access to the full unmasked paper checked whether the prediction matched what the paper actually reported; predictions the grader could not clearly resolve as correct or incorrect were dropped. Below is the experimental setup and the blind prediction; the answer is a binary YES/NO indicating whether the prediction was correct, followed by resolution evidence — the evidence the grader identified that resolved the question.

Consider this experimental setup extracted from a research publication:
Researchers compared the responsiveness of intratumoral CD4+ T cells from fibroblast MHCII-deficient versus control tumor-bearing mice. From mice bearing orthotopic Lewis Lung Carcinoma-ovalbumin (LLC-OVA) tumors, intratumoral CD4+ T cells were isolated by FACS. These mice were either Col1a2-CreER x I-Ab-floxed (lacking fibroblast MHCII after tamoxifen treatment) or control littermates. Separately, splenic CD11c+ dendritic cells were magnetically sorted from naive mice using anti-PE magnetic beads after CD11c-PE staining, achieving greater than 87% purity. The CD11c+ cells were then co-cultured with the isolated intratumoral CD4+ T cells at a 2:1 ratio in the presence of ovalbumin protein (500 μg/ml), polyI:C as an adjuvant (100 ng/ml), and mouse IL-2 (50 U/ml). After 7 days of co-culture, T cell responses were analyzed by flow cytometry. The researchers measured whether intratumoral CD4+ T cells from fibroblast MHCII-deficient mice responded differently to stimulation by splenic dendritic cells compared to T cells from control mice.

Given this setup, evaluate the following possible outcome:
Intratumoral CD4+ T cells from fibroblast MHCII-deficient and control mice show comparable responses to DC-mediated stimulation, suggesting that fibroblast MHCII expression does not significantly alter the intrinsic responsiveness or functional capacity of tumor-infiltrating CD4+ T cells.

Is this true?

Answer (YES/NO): NO